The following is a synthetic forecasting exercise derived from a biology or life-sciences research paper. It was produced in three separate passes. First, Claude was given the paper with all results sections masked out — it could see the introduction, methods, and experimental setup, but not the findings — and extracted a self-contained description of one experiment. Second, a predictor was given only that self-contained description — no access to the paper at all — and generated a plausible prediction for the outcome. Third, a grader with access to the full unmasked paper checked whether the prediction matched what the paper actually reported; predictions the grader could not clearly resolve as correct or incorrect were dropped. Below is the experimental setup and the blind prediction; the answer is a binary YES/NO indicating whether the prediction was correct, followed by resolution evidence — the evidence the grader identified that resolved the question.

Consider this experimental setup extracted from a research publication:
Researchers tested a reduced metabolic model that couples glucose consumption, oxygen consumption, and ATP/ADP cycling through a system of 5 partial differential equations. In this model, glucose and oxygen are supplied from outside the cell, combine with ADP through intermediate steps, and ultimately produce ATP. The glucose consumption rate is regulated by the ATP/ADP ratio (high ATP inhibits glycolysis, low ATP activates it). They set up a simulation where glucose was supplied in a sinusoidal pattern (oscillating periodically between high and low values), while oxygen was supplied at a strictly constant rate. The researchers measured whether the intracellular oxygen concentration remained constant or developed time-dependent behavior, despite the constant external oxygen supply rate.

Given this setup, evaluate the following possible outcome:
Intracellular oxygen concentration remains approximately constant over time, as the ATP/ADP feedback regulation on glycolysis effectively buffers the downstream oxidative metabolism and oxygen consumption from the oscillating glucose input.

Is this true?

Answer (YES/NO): NO